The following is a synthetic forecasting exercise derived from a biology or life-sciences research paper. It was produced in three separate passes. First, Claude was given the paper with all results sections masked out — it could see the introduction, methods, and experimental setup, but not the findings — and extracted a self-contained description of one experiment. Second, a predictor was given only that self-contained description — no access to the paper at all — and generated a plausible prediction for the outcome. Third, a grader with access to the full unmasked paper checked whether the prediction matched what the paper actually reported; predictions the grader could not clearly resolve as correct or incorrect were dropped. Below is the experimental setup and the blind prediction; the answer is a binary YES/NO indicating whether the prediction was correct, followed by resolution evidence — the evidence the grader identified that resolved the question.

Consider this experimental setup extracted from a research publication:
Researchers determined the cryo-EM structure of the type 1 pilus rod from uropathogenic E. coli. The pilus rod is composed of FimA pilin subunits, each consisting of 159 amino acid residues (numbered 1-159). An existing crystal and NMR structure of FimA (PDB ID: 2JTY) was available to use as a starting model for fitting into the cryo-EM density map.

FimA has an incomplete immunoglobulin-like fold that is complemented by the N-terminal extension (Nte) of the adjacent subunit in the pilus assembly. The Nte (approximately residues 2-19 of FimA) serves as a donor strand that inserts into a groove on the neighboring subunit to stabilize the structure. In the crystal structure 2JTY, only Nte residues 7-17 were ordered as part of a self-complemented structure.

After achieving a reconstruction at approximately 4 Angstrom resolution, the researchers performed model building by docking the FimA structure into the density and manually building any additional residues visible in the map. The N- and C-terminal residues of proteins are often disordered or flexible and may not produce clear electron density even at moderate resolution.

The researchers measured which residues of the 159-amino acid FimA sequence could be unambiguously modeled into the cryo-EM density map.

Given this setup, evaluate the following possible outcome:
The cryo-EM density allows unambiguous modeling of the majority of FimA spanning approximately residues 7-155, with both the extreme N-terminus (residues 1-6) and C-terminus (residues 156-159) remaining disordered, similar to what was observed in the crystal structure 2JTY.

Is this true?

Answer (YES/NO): NO